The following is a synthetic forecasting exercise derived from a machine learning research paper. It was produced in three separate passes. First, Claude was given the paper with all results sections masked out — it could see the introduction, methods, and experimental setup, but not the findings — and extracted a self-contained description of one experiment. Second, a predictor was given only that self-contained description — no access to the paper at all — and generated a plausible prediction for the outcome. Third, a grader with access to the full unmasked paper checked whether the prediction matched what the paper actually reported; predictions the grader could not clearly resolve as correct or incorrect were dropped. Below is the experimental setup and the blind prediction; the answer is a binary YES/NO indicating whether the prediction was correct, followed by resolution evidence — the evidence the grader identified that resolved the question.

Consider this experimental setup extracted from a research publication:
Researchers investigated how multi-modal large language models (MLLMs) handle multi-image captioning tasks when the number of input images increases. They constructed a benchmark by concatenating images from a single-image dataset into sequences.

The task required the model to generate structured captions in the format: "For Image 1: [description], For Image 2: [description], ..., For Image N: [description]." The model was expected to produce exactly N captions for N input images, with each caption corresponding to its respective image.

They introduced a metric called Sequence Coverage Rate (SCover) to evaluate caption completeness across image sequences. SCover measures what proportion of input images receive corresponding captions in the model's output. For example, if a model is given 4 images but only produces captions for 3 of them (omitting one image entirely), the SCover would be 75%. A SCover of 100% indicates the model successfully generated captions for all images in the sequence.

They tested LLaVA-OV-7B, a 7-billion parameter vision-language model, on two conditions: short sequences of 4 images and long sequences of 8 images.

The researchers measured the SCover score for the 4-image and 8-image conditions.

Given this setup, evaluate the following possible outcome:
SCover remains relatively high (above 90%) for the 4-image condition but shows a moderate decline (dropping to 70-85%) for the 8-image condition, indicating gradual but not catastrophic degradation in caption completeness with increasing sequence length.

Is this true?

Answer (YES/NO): NO